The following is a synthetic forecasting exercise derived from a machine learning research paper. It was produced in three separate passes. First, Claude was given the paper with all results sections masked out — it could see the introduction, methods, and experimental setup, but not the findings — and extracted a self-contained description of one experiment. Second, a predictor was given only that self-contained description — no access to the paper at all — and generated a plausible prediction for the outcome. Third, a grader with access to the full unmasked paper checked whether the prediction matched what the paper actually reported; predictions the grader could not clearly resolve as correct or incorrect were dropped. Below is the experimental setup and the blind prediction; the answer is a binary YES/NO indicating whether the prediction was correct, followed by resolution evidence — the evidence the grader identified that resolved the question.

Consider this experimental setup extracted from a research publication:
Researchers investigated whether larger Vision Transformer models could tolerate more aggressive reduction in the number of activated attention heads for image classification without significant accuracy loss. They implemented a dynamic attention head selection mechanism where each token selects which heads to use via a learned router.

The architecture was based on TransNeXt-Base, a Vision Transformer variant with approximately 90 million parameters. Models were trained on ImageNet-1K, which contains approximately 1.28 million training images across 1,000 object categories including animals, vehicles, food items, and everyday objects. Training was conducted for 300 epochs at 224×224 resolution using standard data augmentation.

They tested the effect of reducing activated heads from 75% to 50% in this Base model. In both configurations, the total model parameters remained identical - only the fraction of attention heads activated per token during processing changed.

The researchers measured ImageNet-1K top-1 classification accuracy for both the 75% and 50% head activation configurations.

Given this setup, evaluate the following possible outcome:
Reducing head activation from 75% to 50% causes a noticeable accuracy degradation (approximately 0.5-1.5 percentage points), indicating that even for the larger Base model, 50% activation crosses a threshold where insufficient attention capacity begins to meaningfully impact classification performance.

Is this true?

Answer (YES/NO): NO